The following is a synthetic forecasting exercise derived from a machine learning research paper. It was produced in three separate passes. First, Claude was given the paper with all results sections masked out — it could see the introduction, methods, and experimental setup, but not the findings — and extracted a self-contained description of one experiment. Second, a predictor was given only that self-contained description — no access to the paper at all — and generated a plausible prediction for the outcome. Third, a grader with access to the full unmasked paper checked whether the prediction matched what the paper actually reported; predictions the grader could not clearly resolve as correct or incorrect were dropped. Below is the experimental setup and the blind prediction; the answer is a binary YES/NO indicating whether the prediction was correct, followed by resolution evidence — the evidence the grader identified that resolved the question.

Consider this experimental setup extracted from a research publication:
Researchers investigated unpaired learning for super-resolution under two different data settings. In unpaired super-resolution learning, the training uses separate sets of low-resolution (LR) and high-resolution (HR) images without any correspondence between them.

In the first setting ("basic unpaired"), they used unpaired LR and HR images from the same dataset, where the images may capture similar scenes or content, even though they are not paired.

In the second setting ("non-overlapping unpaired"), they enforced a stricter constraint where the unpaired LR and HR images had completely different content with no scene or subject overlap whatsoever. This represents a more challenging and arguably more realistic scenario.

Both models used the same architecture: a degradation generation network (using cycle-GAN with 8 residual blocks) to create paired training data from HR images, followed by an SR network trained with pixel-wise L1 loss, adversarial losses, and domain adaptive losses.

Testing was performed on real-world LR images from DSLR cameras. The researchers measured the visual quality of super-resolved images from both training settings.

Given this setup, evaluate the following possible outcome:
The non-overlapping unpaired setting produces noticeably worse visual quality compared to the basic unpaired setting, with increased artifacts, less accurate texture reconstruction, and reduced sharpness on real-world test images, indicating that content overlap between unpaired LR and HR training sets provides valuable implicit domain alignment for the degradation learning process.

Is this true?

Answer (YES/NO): NO